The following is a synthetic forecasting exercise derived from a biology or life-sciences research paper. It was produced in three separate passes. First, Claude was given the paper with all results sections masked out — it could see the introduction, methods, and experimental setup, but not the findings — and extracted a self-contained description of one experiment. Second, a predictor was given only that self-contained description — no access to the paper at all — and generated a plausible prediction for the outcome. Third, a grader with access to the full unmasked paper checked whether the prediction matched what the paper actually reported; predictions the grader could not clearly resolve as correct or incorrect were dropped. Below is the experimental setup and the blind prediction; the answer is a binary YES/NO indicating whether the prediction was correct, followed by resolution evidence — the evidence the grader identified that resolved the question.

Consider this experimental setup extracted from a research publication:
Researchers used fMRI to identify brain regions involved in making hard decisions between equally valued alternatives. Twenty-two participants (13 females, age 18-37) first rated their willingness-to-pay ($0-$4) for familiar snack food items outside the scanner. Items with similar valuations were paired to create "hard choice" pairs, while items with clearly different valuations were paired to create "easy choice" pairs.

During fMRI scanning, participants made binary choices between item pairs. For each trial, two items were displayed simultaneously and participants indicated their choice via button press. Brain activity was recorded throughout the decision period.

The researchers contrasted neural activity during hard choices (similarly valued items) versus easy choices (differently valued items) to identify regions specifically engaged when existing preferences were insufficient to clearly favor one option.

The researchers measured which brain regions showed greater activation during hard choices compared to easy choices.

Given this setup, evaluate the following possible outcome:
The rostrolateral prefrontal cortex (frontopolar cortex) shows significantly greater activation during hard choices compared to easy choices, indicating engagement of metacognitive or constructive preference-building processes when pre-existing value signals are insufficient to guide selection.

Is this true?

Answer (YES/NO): NO